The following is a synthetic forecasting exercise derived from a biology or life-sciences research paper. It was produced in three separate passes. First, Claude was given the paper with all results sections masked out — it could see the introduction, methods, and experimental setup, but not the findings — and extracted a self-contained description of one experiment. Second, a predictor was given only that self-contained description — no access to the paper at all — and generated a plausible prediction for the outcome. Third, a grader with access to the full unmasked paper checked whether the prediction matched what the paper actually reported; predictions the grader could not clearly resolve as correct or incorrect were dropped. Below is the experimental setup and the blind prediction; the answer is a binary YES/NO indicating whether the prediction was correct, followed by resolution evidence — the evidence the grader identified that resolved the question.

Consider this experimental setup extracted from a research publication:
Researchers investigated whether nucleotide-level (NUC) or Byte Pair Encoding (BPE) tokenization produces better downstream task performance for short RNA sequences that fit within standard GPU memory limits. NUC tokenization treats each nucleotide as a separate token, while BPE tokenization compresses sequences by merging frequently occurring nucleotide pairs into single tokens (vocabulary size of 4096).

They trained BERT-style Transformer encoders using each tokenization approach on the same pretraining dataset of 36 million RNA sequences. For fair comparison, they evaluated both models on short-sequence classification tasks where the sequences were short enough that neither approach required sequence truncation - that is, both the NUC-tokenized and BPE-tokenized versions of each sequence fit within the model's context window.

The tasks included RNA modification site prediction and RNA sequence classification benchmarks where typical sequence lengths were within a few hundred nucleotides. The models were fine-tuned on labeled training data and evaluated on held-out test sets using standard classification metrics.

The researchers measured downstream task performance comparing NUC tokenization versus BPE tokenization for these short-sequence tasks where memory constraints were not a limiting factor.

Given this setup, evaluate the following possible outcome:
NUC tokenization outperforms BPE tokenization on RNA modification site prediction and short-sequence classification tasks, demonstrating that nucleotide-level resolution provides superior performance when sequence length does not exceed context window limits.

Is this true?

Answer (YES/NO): YES